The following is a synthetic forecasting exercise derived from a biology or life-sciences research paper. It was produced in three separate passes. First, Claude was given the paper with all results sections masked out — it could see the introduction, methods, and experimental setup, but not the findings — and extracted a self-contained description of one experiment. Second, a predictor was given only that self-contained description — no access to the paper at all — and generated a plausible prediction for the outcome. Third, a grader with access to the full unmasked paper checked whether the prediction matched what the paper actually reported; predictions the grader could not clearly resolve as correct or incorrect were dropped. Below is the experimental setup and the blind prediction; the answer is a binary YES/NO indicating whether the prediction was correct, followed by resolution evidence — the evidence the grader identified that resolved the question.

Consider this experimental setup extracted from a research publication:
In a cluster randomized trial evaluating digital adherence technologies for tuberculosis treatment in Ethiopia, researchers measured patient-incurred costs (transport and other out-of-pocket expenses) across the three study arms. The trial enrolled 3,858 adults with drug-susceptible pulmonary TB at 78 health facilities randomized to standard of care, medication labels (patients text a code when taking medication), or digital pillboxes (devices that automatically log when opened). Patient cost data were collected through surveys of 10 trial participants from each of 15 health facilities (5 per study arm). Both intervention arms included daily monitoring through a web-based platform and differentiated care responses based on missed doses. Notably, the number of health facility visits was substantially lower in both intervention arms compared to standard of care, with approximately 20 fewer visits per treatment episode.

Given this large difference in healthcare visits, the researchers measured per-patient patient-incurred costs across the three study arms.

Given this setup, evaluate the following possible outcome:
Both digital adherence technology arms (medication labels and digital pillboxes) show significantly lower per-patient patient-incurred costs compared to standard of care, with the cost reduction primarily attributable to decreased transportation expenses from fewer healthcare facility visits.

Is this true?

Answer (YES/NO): NO